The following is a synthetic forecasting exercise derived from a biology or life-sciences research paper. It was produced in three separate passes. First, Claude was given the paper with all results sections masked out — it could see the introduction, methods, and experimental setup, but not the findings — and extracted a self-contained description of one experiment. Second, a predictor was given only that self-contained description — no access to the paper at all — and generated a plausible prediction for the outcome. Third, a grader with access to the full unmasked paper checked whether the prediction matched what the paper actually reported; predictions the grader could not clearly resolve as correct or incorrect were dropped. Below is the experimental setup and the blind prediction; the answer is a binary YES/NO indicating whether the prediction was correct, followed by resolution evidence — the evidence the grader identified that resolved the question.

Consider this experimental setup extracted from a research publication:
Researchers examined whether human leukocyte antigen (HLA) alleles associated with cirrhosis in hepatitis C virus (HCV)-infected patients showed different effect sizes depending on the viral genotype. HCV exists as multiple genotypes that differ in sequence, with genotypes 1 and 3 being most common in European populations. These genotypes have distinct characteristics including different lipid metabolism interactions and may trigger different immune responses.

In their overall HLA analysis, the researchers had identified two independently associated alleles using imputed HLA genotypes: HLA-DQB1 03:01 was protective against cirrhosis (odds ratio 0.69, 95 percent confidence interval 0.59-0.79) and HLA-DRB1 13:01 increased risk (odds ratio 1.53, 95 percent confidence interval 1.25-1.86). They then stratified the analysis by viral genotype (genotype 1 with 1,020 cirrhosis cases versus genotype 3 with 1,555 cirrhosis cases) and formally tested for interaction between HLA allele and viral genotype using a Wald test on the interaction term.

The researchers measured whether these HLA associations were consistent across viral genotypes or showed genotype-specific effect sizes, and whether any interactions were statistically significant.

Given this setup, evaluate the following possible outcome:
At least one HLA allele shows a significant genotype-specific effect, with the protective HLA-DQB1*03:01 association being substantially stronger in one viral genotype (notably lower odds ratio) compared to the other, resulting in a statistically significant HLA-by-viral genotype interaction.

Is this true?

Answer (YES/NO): YES